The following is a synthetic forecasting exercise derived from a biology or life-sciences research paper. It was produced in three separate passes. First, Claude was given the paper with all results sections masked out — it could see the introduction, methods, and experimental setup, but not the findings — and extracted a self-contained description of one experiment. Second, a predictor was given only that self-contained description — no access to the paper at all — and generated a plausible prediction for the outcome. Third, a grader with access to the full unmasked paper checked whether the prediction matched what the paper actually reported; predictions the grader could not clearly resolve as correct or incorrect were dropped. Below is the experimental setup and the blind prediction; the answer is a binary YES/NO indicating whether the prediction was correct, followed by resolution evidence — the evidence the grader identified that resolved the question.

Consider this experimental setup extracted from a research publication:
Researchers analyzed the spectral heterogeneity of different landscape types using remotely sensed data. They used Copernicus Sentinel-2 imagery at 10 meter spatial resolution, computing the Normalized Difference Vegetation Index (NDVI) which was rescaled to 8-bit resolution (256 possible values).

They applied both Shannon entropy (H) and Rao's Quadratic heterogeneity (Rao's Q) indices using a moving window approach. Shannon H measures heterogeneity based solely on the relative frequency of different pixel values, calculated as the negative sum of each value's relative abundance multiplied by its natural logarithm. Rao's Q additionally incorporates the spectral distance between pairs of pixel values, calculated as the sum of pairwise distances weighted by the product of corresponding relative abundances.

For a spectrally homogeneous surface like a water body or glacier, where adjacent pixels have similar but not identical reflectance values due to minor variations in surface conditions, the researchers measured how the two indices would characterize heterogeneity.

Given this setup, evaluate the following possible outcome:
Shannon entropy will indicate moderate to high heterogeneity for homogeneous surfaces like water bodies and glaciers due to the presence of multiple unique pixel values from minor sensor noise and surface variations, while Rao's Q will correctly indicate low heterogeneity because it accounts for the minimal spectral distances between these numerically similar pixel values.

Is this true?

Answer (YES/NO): NO